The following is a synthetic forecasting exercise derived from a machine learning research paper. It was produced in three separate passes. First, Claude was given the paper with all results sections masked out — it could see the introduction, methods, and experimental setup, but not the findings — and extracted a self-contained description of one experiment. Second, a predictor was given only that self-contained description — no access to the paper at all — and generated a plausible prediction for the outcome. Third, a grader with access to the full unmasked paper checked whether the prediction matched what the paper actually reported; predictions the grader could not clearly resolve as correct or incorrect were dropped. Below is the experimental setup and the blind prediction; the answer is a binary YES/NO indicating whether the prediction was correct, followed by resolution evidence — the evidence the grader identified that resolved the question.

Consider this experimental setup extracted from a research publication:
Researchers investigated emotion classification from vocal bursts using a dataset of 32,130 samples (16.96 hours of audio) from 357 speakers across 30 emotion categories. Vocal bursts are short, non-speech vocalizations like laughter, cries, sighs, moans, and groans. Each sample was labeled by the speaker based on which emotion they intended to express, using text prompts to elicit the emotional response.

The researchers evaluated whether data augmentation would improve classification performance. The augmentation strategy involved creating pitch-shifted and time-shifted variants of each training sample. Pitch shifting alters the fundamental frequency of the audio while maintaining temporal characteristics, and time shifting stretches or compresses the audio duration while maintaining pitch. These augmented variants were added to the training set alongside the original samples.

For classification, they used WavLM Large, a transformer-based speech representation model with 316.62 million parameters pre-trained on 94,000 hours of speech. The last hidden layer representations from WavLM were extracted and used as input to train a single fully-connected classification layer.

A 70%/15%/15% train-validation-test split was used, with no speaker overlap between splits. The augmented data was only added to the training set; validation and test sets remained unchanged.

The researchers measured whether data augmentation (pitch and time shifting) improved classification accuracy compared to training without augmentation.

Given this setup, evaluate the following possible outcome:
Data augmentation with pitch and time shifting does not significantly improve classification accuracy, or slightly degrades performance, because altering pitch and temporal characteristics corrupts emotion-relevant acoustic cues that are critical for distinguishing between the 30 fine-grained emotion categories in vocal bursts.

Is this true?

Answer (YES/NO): YES